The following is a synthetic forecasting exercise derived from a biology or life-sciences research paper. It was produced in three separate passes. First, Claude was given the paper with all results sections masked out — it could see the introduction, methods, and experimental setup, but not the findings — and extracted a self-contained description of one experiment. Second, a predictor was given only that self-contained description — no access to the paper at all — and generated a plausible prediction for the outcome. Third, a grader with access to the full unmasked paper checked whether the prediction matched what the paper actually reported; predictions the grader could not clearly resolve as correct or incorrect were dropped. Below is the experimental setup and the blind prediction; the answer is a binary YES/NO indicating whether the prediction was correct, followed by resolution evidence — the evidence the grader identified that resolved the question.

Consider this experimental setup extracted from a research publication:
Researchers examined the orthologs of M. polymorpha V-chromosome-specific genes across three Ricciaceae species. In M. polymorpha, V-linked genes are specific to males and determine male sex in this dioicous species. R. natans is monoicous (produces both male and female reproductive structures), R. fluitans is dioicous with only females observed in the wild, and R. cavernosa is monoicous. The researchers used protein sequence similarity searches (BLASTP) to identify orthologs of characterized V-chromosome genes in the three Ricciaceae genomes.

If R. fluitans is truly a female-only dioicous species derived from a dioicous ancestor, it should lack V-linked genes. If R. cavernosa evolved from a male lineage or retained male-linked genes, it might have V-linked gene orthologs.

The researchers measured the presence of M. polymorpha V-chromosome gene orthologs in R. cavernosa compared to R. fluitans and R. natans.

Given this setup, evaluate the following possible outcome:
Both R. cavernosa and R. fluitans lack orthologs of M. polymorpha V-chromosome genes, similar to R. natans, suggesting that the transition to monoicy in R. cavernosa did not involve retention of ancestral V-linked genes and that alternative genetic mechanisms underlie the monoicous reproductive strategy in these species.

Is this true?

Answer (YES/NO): NO